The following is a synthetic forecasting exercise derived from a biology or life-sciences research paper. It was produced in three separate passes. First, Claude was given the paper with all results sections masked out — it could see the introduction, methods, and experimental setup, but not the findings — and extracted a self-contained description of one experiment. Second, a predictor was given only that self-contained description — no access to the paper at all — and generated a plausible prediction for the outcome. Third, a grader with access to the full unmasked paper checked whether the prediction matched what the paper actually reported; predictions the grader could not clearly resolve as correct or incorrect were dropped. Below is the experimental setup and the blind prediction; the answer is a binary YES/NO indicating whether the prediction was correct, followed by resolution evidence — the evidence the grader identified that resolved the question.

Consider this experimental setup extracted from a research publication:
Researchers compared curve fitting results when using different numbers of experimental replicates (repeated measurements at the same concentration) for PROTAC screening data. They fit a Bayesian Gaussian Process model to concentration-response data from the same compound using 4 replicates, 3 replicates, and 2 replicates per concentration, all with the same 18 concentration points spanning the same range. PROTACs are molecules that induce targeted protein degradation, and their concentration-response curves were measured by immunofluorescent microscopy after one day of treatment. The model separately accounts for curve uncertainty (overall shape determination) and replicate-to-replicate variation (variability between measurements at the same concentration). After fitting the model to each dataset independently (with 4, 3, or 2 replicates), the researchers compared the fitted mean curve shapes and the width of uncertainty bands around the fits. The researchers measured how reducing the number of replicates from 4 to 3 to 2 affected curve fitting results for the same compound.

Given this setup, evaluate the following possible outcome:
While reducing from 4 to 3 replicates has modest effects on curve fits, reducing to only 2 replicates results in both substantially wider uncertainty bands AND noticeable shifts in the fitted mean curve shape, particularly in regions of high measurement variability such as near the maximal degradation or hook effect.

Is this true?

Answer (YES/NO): NO